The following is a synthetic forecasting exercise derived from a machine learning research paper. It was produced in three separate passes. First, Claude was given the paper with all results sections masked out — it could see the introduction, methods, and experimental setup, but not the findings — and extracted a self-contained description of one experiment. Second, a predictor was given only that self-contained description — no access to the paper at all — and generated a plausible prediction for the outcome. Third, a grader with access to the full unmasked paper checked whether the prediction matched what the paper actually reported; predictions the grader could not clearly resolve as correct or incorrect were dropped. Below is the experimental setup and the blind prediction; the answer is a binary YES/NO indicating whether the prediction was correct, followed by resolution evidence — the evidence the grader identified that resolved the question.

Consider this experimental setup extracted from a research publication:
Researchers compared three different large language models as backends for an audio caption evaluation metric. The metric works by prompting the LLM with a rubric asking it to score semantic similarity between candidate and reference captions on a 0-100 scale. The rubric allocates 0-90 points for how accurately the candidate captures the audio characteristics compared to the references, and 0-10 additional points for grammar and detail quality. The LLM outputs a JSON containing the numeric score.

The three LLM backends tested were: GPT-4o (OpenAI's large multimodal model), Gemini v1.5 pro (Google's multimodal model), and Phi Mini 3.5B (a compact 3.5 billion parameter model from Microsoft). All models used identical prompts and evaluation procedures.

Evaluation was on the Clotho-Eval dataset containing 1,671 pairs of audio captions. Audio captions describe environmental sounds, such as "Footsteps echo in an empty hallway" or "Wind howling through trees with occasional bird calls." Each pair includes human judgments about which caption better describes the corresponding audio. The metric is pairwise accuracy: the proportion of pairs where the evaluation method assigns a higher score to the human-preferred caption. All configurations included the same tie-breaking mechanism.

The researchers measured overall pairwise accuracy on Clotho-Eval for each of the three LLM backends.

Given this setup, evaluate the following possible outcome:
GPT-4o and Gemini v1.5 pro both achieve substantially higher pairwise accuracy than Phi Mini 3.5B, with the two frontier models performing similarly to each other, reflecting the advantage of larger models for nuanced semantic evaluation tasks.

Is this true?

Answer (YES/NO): NO